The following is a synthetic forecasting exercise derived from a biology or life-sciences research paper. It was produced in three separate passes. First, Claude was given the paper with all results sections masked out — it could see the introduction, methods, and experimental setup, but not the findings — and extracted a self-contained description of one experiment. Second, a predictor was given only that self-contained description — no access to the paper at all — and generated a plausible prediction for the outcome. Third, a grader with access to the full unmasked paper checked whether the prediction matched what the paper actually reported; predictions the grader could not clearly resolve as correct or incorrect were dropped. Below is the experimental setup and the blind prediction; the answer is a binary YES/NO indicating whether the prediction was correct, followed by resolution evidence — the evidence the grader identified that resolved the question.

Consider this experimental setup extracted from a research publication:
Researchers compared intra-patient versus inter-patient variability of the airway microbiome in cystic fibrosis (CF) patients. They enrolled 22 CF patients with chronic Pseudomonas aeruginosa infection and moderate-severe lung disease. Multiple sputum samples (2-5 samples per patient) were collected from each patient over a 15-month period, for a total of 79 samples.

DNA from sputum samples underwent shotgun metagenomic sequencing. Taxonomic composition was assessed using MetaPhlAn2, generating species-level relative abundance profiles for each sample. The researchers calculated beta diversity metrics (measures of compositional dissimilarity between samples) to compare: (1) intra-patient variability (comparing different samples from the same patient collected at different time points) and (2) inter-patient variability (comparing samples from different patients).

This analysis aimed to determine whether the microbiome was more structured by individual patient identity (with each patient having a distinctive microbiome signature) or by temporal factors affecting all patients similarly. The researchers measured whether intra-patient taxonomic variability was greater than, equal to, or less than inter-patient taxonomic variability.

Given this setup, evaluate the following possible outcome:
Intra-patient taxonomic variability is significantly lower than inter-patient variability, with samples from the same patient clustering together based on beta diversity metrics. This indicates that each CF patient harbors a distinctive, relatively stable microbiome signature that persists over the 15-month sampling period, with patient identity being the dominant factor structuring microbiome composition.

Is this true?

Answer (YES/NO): YES